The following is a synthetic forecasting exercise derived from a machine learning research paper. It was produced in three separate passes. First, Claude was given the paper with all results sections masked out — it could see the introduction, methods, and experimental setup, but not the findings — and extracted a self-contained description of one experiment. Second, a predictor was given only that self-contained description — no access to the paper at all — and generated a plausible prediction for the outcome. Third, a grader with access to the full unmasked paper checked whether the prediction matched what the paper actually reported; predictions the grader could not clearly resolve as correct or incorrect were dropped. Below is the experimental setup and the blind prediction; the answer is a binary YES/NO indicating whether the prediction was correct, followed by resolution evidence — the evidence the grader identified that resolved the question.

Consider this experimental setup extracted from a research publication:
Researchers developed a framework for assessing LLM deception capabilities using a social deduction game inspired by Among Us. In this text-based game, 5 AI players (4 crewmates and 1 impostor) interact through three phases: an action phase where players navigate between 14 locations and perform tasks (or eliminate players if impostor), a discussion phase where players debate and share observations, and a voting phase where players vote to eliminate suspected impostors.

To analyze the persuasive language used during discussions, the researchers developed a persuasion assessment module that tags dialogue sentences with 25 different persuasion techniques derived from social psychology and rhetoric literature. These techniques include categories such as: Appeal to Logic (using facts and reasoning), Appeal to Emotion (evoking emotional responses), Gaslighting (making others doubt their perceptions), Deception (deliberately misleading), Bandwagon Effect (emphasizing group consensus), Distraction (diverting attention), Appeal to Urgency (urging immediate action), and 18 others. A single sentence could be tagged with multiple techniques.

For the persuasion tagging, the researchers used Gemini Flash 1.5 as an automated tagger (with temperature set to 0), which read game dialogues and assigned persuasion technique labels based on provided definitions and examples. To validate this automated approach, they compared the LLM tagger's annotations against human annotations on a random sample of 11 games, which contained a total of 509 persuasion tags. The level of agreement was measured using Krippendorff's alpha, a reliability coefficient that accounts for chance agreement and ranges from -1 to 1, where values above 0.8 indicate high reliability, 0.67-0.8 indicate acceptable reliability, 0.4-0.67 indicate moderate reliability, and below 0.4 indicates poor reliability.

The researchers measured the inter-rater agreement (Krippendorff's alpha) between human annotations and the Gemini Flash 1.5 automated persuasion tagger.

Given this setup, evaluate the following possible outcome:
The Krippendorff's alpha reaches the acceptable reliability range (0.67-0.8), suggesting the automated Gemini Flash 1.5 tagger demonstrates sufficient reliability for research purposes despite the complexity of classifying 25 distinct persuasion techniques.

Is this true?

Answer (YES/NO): NO